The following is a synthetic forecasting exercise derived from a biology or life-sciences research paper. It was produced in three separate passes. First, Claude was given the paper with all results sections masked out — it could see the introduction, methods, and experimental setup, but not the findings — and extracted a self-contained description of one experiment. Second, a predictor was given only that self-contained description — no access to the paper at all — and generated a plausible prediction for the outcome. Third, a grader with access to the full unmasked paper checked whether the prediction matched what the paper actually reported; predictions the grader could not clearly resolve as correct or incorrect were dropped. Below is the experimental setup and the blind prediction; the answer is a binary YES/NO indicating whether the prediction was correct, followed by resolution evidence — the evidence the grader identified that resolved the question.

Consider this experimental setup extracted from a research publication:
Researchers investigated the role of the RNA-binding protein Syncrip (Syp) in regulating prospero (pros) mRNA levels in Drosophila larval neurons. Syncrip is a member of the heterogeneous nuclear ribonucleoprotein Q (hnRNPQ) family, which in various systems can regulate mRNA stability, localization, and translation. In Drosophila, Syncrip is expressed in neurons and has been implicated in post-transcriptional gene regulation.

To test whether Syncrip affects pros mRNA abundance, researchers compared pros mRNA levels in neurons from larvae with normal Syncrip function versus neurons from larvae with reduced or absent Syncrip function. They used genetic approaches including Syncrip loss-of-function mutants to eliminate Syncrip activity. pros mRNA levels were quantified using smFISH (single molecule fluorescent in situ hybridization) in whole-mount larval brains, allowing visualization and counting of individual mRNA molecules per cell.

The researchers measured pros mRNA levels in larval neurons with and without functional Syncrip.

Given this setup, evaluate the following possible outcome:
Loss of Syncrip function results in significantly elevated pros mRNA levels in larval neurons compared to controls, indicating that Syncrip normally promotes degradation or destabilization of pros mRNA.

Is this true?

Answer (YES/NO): NO